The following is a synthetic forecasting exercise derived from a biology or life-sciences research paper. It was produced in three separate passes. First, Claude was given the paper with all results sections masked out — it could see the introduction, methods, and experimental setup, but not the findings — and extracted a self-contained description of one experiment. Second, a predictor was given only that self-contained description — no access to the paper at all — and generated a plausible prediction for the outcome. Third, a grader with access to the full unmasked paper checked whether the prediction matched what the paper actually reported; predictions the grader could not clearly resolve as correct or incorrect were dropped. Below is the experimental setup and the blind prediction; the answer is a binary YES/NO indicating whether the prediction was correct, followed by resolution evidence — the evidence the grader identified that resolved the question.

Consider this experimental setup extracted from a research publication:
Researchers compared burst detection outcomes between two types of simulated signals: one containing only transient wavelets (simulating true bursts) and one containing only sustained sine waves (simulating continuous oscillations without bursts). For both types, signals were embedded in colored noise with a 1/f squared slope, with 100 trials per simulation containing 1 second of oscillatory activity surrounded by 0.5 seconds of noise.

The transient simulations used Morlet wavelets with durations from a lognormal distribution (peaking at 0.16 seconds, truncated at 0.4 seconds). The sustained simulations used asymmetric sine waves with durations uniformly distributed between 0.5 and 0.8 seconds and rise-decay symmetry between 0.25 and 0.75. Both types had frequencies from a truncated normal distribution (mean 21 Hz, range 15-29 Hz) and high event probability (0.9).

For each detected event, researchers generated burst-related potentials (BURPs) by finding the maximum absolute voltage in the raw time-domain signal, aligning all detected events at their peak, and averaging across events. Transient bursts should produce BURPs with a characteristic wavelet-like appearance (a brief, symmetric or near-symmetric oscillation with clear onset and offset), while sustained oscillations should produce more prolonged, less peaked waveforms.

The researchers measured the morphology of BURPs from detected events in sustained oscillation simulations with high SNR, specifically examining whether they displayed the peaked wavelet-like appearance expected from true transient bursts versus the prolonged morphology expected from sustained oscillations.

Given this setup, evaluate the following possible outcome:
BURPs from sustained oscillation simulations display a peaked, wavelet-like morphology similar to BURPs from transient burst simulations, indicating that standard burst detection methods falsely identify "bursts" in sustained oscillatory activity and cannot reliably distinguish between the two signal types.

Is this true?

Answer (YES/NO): YES